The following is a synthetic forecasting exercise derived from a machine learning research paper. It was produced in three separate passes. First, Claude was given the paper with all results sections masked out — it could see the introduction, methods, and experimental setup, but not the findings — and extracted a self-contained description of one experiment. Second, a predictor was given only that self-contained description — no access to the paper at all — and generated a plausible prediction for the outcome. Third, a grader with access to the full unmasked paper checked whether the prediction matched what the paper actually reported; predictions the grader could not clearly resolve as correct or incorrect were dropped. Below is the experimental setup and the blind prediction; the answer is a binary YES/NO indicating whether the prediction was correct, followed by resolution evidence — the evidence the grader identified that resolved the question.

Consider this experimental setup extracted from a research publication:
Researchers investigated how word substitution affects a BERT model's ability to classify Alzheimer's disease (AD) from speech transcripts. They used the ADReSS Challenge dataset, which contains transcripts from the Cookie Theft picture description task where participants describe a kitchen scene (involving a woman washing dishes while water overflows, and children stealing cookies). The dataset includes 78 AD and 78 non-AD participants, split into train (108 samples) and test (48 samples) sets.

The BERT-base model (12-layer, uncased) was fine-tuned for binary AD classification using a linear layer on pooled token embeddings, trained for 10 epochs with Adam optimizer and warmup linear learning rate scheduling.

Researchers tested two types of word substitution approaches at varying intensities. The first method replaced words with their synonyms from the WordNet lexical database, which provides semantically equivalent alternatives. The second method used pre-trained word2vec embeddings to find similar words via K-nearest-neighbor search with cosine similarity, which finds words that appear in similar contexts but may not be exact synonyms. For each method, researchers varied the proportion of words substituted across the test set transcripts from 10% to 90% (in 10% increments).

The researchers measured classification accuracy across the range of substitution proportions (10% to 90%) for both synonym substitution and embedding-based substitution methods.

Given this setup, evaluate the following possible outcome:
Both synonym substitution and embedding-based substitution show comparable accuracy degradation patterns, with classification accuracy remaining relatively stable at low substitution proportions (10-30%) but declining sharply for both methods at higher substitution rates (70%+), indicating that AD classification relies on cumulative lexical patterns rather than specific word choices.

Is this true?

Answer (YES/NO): NO